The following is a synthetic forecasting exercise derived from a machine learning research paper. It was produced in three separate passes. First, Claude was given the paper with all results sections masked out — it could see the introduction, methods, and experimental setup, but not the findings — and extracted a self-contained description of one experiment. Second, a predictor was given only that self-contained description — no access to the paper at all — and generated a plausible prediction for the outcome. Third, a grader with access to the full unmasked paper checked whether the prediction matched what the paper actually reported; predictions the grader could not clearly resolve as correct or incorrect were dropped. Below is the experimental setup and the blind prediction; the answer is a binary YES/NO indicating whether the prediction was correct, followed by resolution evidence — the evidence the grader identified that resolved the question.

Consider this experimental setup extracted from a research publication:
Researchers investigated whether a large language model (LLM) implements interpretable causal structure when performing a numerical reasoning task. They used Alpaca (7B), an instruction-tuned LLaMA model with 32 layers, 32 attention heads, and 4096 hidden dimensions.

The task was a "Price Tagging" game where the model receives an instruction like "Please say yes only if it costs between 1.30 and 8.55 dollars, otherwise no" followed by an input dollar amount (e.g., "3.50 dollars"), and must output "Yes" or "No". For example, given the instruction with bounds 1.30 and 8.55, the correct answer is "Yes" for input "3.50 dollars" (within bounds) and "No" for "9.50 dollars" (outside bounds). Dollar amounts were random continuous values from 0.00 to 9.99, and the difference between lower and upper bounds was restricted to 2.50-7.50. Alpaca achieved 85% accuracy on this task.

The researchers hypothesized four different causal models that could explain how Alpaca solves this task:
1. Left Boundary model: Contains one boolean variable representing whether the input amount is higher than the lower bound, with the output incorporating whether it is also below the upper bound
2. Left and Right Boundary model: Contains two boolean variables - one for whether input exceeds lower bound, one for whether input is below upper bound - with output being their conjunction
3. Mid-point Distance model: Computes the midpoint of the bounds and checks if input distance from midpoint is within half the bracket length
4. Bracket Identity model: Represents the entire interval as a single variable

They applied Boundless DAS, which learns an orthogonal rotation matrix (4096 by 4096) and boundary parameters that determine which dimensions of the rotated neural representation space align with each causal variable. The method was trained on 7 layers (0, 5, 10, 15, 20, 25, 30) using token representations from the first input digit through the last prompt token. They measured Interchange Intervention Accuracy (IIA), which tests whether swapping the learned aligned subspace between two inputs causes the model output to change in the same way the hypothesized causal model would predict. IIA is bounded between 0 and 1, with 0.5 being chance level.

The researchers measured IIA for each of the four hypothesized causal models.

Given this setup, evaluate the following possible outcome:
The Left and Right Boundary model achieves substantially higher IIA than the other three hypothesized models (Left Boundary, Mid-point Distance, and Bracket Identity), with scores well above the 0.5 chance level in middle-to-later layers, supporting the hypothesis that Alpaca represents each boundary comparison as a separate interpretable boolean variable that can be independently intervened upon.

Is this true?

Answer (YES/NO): NO